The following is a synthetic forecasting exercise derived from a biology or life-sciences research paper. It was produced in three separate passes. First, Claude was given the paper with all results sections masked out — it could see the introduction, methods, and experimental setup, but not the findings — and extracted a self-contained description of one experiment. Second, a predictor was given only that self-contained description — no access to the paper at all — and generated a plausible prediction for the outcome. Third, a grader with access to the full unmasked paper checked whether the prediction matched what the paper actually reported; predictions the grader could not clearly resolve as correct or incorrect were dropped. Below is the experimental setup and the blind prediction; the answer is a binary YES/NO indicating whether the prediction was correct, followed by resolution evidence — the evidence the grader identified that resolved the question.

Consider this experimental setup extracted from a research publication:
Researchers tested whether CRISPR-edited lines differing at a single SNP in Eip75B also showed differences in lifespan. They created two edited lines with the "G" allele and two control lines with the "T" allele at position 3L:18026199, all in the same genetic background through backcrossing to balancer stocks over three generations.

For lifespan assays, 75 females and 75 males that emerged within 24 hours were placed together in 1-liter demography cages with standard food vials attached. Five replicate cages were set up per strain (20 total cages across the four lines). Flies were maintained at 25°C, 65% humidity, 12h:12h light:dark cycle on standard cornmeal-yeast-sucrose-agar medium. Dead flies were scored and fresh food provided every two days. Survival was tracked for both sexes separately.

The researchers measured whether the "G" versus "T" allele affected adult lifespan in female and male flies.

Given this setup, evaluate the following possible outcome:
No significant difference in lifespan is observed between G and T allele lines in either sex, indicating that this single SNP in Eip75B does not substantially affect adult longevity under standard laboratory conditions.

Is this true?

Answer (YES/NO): YES